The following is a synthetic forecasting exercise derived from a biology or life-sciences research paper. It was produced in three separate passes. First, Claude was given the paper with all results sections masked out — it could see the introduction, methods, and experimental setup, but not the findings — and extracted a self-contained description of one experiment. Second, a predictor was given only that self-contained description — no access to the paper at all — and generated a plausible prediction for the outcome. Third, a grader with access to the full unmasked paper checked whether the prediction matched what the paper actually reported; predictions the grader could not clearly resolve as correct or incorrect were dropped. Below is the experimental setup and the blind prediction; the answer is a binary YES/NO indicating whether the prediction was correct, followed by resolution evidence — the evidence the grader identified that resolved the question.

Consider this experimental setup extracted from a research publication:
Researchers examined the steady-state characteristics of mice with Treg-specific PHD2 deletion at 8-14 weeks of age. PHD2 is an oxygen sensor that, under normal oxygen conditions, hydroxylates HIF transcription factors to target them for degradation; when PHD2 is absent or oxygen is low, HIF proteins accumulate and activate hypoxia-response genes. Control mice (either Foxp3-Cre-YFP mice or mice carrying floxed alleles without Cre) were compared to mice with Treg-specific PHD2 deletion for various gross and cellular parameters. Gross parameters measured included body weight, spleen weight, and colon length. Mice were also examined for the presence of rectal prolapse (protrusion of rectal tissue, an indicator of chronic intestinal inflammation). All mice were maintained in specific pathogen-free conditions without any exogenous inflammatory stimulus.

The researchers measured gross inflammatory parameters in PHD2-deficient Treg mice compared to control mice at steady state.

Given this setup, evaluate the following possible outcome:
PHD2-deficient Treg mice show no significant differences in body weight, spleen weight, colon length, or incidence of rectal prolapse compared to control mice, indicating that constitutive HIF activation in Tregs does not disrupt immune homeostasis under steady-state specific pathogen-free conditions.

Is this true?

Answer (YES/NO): NO